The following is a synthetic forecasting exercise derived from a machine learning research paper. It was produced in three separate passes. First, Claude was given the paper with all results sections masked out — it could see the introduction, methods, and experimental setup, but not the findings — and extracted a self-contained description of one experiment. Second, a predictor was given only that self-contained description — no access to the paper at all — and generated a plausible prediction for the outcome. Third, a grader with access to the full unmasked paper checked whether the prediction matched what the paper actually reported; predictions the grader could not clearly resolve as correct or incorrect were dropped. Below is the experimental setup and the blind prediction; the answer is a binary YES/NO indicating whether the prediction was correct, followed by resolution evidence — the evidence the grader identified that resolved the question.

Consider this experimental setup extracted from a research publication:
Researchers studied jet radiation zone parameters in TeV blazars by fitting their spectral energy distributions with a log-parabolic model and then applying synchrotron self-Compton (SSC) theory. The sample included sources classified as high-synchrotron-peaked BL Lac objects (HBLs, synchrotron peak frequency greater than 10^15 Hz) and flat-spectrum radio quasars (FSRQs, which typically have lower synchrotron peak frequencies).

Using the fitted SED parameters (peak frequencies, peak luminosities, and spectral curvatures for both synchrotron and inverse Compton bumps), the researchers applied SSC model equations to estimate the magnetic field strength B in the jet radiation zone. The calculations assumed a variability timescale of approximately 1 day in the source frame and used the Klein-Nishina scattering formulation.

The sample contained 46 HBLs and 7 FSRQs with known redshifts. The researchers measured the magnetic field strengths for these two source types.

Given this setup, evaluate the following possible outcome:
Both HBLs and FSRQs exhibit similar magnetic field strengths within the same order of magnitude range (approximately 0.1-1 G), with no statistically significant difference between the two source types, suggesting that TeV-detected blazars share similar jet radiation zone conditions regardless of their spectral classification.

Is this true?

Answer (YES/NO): NO